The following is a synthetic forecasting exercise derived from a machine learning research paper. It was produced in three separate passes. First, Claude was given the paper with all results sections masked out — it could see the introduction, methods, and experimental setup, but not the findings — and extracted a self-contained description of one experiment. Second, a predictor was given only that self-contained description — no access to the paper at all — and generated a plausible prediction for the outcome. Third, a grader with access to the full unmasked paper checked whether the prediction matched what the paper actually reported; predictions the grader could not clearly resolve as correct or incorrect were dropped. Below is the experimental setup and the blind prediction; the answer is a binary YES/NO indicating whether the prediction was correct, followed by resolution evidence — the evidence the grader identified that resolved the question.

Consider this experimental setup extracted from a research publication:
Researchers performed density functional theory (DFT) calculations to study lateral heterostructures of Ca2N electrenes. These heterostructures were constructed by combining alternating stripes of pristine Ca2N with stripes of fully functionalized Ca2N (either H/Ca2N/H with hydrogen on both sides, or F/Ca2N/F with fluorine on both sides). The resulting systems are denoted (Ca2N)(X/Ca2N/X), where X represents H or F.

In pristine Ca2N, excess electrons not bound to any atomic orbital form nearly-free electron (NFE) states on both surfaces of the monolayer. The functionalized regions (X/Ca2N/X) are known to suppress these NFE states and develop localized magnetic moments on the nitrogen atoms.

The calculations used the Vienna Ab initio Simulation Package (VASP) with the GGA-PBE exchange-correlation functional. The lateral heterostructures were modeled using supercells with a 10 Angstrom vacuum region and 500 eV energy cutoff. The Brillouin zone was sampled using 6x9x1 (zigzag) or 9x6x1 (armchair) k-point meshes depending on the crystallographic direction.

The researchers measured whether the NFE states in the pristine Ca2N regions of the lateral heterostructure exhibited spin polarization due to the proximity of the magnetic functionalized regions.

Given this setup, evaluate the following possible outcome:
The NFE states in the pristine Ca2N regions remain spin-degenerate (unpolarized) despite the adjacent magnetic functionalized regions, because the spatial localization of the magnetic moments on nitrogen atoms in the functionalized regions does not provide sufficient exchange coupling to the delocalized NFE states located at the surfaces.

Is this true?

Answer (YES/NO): NO